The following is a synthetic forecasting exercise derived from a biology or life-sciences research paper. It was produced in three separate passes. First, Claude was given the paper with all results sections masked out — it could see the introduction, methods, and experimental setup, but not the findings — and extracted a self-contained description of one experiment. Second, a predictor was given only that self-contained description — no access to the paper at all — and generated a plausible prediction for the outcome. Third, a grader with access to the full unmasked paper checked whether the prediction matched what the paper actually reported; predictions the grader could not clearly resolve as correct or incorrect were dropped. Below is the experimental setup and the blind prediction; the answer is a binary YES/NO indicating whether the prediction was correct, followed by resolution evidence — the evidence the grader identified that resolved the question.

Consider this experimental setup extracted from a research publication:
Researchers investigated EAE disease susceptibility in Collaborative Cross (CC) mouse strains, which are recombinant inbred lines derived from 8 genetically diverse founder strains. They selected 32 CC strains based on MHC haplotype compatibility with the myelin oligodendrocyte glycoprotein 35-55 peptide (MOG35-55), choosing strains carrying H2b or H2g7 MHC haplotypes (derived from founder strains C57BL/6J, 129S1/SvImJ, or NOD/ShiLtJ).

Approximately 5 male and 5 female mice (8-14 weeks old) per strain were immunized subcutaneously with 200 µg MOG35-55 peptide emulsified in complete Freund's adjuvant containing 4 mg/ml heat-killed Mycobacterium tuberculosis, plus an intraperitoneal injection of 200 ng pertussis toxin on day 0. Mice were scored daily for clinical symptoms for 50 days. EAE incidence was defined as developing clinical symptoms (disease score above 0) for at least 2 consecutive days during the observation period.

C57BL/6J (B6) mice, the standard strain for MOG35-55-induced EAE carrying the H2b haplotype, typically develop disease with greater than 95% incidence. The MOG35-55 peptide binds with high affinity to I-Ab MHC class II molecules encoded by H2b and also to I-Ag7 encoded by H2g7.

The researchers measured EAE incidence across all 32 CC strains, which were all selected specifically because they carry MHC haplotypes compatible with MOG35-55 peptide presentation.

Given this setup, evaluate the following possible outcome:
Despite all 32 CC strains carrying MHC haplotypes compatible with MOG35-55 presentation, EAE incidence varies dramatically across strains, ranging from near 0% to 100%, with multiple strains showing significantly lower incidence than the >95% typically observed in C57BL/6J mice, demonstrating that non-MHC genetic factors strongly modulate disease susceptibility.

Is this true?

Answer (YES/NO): YES